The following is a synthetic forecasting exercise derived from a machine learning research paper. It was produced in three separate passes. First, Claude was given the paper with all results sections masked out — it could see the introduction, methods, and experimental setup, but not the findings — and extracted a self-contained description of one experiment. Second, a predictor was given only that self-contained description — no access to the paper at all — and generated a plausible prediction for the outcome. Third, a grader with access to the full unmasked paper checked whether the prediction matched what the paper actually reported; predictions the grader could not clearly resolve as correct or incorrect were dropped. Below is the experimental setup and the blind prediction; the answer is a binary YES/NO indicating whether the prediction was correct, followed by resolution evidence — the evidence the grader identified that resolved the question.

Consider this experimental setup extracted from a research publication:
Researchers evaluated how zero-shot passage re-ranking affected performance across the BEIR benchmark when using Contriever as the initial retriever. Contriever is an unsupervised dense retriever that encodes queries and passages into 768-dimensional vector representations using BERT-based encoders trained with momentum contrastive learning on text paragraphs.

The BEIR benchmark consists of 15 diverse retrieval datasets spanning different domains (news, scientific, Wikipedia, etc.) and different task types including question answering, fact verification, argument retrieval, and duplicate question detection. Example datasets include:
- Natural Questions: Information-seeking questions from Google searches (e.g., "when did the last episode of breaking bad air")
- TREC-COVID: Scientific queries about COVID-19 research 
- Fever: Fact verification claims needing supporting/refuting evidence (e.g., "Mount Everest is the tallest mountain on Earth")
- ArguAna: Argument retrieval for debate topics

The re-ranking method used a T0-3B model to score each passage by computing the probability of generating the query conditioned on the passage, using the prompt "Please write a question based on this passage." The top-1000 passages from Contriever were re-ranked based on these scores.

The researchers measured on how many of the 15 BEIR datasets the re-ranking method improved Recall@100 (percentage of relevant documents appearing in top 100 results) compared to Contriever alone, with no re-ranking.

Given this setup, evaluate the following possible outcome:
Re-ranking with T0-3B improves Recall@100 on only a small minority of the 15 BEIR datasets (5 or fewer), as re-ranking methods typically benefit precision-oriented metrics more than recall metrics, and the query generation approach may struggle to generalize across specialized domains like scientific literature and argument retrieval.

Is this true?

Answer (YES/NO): NO